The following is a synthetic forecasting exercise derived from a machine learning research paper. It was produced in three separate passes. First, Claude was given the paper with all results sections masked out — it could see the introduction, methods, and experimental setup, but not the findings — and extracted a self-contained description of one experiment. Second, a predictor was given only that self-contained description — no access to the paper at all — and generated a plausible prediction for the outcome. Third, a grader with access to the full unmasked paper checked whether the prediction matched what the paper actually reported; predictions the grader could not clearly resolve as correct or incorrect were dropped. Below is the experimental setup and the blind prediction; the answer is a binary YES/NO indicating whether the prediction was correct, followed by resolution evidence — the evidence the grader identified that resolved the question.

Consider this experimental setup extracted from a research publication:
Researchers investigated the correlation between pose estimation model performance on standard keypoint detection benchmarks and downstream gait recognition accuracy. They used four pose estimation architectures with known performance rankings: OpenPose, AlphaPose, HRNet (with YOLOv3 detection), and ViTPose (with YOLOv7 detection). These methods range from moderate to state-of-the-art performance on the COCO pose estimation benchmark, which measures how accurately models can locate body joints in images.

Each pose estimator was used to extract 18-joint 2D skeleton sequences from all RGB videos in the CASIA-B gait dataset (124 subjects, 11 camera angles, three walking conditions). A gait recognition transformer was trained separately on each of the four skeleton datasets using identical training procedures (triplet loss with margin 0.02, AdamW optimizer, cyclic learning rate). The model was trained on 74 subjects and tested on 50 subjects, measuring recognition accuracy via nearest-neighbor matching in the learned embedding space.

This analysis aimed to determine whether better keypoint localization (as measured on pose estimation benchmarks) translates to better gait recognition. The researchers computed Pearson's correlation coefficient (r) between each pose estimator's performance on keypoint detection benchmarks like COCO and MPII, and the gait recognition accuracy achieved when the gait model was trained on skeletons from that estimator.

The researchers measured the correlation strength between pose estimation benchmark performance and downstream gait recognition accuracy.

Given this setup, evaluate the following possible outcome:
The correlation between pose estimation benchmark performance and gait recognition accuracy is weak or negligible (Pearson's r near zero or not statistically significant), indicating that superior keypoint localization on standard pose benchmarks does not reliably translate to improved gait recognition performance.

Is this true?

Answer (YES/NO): NO